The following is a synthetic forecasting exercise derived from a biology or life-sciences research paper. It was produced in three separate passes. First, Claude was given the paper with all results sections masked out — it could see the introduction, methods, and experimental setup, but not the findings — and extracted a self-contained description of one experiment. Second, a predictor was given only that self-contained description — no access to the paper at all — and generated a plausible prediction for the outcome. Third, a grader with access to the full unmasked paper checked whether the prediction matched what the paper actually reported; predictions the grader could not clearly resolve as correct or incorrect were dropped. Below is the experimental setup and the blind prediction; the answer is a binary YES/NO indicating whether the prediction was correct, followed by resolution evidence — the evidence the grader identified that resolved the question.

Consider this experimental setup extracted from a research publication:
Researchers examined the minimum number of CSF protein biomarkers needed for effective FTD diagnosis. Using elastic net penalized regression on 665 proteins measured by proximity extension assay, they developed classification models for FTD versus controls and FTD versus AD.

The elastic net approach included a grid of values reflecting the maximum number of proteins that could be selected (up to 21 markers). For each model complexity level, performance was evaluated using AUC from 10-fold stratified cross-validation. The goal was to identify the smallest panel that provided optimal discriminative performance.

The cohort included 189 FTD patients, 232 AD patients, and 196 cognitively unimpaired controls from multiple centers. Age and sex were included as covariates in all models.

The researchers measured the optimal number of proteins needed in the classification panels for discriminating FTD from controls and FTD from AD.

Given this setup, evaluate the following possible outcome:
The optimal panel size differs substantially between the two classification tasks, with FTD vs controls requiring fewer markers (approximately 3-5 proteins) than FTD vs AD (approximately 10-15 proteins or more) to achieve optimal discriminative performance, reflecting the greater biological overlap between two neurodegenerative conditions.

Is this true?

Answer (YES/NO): NO